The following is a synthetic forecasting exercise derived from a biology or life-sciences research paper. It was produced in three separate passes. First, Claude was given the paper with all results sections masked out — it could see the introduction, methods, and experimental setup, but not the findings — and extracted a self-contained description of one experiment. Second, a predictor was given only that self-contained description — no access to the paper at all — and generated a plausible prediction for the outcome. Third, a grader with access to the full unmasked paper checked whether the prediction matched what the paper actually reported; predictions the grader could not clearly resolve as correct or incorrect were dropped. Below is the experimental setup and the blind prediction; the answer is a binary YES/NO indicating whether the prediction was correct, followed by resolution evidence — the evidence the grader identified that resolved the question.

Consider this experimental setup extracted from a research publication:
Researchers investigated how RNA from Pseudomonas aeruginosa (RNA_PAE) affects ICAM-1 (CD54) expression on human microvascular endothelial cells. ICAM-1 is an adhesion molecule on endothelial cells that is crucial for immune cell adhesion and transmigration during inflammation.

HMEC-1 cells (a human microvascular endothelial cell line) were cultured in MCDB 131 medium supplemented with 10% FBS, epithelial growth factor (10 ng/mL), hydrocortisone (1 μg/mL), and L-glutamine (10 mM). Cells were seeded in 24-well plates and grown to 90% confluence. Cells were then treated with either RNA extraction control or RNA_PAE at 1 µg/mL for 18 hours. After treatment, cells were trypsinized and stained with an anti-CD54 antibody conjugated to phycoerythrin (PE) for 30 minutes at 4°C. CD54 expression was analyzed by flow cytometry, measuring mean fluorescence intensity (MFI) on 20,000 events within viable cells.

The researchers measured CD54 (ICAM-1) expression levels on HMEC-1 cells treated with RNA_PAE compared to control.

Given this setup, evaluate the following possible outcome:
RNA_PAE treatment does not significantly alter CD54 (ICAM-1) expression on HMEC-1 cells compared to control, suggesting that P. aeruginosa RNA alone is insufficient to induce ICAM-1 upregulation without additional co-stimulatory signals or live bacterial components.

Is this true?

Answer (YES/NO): YES